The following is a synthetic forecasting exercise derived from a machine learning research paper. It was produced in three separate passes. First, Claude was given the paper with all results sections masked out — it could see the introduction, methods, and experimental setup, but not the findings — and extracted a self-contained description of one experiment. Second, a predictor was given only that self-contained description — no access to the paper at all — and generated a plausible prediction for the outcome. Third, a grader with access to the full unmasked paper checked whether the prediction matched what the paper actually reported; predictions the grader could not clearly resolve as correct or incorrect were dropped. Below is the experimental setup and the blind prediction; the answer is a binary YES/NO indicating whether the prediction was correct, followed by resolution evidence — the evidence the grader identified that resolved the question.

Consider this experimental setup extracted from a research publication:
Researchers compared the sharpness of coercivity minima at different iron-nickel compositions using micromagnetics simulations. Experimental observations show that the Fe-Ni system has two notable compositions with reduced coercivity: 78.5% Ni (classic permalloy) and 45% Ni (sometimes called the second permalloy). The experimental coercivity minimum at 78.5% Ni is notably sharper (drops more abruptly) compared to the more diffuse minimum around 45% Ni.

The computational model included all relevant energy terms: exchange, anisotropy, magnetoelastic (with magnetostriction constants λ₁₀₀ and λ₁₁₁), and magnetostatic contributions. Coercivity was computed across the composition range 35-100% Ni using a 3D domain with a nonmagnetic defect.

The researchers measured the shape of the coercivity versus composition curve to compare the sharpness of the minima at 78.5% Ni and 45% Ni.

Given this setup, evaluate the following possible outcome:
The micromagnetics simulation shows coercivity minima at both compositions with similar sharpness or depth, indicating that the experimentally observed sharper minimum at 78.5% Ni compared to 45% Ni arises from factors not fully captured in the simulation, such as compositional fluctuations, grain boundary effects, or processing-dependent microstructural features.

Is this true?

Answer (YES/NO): NO